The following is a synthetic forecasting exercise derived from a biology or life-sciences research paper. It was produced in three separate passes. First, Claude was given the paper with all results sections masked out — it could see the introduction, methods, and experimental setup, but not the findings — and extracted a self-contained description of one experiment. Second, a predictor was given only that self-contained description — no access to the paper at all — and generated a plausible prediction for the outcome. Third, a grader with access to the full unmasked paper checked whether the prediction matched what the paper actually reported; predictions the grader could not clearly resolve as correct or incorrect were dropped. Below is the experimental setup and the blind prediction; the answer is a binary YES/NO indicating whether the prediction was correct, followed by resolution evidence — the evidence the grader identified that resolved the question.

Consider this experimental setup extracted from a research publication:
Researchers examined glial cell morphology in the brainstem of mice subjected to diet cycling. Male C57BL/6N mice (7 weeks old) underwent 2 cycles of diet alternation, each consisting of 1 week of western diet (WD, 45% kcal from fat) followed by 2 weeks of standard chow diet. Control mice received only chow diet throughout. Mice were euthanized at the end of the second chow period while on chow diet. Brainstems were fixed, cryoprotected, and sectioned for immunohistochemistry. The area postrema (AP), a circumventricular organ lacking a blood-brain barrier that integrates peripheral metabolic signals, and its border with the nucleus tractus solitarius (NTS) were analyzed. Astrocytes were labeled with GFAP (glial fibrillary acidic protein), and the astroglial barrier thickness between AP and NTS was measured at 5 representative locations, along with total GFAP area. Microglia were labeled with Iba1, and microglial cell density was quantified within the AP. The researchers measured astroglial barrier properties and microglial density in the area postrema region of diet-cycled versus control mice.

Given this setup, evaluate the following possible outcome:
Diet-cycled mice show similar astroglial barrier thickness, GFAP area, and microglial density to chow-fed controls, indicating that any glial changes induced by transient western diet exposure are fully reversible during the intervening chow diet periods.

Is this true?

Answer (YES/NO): NO